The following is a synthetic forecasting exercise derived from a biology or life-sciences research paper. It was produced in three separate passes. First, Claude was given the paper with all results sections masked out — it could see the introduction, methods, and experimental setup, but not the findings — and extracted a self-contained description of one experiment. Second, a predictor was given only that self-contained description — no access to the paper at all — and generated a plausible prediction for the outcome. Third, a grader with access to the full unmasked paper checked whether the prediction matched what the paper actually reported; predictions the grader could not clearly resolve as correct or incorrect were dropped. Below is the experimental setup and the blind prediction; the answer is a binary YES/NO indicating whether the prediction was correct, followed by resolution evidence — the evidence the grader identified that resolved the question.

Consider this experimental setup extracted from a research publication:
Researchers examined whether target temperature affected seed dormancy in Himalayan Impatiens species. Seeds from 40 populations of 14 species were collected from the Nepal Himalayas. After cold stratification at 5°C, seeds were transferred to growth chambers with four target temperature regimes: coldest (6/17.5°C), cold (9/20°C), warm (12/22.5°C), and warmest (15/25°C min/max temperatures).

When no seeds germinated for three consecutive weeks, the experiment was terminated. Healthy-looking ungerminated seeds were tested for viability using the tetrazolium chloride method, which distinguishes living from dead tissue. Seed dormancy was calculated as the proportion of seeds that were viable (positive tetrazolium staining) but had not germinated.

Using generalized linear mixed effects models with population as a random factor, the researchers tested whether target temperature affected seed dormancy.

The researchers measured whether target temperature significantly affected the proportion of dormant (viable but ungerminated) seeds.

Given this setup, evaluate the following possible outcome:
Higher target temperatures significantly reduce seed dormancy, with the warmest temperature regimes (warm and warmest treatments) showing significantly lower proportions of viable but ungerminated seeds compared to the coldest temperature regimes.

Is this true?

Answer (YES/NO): YES